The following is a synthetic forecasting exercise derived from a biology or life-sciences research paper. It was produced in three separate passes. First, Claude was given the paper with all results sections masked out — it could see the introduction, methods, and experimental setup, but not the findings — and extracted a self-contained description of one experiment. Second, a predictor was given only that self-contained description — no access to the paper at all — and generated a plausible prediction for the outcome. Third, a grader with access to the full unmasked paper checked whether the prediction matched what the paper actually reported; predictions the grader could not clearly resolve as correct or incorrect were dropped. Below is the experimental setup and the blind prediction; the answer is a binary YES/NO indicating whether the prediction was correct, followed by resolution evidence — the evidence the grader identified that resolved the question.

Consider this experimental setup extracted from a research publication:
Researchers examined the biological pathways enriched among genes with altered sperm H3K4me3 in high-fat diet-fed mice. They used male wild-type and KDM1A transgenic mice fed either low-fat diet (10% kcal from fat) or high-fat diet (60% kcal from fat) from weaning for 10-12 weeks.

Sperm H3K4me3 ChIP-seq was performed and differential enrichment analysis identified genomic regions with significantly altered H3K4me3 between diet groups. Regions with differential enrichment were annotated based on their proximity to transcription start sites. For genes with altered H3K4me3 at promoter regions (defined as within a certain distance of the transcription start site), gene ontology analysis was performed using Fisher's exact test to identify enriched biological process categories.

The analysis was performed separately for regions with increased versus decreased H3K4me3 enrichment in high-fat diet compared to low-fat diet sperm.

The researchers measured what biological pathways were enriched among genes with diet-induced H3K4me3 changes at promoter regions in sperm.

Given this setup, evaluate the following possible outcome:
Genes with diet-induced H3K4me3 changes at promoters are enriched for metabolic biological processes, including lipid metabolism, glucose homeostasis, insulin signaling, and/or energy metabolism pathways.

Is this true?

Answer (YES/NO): YES